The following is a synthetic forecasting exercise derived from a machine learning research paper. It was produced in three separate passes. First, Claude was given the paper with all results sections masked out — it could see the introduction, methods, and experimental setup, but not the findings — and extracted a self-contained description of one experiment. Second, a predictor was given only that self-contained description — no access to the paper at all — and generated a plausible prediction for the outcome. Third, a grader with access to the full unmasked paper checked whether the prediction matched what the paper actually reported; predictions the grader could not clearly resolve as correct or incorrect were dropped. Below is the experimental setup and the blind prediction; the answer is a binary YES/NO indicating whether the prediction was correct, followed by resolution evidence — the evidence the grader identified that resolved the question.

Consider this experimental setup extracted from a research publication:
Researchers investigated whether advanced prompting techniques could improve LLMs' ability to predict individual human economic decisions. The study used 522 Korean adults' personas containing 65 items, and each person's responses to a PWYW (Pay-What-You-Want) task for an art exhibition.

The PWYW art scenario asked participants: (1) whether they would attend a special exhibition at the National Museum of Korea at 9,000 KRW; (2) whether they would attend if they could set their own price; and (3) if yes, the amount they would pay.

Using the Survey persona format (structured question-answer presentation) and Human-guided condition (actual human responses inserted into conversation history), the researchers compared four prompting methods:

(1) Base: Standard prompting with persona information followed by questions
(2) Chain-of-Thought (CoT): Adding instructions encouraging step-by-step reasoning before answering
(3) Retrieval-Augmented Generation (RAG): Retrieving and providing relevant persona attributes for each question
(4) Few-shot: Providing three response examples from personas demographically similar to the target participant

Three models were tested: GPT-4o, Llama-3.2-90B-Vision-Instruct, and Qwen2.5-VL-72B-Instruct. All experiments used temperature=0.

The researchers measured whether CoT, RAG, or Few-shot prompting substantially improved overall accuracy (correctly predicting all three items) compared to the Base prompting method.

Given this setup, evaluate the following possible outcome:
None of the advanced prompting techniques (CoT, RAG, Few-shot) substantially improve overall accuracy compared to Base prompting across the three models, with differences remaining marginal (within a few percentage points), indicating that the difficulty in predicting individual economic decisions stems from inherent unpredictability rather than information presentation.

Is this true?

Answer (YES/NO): YES